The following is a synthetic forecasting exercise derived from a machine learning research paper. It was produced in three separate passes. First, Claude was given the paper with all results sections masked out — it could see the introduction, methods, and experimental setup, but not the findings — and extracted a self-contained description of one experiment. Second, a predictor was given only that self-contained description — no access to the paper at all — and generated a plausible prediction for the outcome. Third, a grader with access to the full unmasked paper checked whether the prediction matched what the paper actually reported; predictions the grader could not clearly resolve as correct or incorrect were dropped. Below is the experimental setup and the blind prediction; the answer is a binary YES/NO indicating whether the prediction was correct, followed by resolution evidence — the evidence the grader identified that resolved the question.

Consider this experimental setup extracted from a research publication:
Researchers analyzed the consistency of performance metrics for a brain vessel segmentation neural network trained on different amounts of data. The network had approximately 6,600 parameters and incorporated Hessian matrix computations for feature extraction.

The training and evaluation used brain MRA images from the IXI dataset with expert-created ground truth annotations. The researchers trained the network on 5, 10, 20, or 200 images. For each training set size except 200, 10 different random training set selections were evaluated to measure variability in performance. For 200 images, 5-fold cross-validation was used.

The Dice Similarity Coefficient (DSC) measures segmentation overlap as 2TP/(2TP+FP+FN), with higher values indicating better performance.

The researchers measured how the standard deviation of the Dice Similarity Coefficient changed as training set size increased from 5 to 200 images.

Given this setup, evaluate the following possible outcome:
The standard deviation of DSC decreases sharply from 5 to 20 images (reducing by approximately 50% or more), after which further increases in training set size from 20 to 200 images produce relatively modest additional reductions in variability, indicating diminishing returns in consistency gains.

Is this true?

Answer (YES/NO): YES